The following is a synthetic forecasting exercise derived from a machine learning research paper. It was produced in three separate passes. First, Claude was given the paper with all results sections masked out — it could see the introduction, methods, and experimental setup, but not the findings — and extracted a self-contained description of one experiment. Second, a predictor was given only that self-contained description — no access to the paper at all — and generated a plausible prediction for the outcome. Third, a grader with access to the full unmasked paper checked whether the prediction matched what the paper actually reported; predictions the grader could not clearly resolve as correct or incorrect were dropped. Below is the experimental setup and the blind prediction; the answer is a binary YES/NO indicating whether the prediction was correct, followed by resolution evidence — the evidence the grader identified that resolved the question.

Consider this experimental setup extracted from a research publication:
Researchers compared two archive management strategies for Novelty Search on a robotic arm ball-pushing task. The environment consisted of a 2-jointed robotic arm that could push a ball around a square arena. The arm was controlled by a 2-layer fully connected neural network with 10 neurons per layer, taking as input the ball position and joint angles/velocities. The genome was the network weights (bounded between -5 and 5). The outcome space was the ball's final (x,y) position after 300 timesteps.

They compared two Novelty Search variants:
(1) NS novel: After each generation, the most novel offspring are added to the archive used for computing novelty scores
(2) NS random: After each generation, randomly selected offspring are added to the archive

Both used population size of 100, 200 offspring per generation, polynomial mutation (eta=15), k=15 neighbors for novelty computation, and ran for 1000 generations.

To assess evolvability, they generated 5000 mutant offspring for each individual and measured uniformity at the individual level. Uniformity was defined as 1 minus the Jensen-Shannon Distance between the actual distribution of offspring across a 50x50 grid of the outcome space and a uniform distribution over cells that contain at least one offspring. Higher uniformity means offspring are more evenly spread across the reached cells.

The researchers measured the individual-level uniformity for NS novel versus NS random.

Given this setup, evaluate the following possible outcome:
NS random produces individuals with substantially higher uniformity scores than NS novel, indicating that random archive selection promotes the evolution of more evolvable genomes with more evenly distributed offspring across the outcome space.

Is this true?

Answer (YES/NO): NO